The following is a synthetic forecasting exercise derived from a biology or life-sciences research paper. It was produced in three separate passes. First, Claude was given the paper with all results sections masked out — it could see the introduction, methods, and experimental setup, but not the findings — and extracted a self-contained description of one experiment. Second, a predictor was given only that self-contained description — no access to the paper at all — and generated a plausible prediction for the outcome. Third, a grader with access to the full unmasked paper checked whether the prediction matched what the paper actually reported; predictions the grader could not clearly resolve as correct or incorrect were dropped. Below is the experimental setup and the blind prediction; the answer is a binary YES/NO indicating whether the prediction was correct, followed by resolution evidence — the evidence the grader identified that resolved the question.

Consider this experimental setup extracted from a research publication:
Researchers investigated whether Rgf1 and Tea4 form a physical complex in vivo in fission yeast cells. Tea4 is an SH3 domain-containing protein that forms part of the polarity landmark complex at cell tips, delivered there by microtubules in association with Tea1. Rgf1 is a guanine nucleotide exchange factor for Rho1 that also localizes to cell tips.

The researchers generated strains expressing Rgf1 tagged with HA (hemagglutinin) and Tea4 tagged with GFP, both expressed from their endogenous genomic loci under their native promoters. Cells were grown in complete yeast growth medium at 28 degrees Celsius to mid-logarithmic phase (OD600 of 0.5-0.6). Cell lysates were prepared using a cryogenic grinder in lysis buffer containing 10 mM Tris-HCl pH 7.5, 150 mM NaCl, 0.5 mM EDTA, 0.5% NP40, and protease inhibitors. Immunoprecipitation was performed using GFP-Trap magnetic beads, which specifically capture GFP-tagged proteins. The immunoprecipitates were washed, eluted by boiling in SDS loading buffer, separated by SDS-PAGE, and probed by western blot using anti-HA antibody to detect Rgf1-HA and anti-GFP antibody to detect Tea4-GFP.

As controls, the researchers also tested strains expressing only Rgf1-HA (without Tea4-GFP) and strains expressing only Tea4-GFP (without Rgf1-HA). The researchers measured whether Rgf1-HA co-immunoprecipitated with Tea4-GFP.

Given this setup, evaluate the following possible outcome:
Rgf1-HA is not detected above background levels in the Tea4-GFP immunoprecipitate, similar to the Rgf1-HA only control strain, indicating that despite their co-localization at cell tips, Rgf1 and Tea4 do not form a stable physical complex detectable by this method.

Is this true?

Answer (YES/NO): NO